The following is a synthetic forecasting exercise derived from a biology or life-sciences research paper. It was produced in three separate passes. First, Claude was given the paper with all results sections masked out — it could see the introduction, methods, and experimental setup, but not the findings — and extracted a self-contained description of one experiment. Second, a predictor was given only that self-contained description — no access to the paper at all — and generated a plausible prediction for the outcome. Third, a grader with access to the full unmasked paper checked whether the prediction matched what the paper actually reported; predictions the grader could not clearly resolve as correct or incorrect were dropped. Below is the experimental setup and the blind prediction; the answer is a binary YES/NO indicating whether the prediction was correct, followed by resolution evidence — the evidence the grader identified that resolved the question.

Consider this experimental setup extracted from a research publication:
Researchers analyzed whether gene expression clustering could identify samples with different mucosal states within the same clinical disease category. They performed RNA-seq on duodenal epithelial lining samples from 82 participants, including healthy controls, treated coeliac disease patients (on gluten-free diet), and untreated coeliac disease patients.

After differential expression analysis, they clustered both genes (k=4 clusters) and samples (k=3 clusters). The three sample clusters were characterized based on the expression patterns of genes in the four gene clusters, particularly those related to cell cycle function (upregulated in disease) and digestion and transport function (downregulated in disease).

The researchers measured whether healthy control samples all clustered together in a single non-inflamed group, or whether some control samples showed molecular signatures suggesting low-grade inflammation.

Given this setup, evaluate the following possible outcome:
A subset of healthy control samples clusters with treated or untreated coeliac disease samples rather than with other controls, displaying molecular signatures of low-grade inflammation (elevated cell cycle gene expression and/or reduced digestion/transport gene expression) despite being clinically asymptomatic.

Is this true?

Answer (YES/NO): YES